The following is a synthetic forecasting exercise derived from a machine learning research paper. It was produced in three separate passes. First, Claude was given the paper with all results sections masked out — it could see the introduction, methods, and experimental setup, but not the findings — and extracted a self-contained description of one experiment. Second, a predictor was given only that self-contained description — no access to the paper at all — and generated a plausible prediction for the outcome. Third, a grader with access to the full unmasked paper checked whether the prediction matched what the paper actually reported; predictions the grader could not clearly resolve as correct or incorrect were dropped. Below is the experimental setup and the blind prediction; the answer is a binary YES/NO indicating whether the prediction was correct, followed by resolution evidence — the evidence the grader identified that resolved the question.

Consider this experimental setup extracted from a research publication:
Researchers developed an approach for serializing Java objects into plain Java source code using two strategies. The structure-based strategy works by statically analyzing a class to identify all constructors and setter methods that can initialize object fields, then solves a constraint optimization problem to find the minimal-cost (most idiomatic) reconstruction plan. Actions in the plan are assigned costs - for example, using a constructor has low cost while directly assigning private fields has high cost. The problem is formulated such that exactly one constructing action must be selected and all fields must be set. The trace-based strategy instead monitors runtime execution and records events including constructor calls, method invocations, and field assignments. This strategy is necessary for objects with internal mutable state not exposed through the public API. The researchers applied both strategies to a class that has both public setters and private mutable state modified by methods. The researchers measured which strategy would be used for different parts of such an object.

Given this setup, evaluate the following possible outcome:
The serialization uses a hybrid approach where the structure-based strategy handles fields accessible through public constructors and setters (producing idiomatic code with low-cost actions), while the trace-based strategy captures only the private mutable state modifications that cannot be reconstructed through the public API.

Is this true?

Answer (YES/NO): YES